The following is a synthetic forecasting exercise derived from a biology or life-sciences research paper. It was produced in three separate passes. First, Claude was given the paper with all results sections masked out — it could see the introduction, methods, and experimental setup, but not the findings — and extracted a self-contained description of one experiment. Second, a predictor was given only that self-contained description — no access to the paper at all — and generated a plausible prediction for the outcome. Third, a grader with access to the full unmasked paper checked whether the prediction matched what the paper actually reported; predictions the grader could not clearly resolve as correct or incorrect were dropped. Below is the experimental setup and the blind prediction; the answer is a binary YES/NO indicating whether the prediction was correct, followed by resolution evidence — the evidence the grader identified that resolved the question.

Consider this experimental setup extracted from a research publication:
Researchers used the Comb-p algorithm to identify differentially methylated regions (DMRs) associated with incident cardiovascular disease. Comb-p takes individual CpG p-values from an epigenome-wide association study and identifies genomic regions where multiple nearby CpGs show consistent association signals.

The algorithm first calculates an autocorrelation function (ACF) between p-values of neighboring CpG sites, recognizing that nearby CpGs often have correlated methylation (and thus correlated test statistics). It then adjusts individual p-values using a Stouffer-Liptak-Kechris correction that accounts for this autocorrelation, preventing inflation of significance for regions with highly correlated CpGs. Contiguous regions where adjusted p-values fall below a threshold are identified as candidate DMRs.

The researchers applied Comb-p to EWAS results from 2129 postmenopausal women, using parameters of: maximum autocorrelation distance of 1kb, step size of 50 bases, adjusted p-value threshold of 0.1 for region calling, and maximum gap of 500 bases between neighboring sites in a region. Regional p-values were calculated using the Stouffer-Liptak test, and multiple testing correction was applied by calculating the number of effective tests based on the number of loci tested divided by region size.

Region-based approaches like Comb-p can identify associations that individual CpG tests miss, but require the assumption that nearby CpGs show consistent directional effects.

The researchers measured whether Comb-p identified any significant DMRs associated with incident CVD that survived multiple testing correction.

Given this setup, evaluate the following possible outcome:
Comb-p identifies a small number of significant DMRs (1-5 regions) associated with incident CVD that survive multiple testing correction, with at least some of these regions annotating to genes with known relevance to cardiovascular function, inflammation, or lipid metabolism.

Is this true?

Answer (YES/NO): NO